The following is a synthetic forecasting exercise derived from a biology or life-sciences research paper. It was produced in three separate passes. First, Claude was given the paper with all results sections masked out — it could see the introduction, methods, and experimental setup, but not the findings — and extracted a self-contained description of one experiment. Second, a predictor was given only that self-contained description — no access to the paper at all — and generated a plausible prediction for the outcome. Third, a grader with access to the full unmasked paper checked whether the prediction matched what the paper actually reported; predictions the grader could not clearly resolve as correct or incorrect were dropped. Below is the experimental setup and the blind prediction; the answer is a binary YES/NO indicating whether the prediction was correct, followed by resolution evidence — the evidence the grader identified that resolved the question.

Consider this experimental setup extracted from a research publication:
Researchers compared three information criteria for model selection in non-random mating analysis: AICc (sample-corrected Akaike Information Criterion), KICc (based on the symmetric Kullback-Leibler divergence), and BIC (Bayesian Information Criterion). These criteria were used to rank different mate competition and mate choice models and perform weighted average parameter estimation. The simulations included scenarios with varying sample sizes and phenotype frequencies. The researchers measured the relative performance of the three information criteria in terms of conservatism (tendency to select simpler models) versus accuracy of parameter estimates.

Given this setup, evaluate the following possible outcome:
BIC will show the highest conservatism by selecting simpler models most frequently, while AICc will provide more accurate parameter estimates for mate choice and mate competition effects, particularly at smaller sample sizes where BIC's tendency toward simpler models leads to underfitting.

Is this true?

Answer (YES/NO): NO